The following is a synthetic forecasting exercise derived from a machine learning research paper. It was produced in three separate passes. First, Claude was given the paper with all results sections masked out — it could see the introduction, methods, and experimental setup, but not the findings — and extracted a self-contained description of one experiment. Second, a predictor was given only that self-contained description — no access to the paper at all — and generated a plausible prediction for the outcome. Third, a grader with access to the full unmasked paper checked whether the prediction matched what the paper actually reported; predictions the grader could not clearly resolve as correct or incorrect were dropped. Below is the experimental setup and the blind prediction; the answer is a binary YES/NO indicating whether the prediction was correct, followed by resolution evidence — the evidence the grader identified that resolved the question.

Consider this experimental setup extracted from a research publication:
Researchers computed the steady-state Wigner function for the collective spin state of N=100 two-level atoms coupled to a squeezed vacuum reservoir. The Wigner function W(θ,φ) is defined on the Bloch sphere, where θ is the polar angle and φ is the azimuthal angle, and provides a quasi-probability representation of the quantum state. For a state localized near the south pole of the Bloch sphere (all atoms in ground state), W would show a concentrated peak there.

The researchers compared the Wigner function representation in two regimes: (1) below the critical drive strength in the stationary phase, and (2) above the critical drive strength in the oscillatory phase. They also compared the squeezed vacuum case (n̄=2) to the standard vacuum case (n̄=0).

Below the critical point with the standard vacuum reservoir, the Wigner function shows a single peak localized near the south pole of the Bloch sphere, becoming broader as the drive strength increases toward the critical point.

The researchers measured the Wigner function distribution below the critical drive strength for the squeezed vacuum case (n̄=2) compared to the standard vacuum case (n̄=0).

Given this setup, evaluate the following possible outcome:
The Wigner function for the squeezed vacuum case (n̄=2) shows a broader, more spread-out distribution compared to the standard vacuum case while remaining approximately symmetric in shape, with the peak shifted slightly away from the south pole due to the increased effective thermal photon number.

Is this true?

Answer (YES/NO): NO